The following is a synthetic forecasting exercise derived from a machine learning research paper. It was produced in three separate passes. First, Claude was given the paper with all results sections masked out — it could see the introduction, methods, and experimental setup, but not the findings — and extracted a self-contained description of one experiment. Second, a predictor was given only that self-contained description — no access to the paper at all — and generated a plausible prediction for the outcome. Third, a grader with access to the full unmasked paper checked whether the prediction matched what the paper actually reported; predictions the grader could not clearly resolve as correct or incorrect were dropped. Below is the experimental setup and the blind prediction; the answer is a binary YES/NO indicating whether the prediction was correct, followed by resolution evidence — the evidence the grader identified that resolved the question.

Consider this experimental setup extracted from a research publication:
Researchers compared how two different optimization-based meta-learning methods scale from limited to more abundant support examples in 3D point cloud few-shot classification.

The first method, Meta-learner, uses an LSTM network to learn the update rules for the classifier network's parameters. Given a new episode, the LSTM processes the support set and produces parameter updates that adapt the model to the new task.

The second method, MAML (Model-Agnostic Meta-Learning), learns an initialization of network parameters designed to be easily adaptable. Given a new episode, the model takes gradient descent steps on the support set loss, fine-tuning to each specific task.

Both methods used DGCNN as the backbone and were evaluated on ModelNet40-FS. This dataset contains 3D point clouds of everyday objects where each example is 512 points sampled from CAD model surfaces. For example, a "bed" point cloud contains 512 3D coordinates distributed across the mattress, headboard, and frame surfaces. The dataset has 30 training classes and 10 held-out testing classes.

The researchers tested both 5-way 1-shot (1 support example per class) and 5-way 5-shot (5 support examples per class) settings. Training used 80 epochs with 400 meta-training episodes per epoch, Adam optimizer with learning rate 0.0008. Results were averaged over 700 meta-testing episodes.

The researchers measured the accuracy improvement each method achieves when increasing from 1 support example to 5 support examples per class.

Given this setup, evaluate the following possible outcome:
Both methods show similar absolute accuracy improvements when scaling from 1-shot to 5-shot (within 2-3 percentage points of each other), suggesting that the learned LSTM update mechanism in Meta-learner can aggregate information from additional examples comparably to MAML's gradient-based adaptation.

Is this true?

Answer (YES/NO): NO